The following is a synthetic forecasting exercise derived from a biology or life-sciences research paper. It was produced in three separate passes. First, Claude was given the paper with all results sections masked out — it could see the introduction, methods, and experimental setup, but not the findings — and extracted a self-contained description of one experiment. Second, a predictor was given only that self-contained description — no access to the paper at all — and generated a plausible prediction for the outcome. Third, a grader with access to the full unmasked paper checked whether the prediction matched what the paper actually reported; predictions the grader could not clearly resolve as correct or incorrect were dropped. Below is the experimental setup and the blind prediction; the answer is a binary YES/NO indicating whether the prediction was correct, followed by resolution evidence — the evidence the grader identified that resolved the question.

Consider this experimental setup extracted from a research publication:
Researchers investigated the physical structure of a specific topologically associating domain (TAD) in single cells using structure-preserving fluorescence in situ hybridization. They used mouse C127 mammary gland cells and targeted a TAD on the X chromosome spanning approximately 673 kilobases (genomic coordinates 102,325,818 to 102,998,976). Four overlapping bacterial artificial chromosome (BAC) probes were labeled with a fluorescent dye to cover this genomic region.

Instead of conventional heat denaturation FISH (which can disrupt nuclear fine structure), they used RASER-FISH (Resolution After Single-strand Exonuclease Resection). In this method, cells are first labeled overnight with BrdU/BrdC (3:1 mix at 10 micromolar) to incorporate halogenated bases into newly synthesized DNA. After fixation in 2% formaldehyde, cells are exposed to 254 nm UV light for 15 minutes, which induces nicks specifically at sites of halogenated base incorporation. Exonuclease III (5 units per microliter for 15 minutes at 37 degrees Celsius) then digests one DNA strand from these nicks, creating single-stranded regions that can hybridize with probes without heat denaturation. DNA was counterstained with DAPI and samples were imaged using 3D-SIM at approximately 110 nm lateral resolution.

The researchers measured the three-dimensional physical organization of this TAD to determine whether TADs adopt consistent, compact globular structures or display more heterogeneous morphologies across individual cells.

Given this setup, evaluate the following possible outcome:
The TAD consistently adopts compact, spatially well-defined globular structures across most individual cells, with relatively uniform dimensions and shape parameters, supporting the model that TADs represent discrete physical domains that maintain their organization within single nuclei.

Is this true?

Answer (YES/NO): NO